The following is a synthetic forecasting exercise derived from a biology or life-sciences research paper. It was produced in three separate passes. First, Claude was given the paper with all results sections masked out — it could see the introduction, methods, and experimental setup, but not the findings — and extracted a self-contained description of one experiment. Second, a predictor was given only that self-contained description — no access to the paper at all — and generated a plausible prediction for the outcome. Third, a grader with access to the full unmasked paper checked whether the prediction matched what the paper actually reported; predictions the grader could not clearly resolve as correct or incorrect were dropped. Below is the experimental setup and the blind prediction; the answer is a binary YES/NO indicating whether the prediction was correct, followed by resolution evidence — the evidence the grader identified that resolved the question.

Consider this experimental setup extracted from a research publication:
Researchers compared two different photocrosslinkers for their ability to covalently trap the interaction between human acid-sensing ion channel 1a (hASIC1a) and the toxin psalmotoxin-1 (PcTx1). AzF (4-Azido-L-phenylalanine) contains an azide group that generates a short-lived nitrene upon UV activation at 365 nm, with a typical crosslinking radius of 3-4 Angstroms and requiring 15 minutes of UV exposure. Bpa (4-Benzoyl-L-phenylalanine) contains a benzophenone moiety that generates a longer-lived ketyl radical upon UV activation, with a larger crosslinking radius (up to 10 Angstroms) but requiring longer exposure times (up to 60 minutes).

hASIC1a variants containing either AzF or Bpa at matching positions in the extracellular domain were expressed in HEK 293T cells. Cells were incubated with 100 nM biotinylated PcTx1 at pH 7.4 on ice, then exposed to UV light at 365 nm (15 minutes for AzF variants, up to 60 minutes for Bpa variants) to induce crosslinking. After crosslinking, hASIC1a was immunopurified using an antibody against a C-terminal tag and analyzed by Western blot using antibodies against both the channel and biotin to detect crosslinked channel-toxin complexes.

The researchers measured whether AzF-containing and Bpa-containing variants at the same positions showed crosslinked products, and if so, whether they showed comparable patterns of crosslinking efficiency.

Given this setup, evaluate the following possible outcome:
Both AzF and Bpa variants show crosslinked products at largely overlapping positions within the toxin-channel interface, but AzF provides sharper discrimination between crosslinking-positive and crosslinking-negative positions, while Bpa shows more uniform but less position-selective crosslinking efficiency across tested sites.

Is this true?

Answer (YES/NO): NO